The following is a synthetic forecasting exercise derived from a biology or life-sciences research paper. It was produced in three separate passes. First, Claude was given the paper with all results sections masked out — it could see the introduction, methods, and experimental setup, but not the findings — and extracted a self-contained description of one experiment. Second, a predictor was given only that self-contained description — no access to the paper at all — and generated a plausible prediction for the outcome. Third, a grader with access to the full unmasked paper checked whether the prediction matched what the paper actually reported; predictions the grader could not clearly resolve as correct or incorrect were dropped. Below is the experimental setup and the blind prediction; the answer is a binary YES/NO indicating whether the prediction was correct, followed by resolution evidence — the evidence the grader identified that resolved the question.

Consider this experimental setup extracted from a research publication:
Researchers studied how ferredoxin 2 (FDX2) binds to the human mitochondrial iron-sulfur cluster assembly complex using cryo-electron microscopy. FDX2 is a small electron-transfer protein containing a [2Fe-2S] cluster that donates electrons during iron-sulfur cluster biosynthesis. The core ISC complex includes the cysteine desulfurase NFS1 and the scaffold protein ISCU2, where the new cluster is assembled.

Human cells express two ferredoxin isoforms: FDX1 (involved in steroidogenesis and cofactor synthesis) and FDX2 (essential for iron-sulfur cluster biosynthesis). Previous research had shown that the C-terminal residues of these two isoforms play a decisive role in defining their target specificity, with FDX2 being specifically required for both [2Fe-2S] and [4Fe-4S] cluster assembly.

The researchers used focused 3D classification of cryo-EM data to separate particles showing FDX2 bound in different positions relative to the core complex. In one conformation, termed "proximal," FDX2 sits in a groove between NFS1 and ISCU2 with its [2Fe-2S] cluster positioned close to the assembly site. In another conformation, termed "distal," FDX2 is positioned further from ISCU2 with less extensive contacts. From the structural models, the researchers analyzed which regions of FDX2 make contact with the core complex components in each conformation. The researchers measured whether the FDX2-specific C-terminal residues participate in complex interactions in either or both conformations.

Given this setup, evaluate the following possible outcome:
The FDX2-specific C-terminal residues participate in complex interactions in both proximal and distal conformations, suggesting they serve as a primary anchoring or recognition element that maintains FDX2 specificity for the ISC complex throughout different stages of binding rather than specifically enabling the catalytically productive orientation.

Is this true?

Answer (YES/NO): NO